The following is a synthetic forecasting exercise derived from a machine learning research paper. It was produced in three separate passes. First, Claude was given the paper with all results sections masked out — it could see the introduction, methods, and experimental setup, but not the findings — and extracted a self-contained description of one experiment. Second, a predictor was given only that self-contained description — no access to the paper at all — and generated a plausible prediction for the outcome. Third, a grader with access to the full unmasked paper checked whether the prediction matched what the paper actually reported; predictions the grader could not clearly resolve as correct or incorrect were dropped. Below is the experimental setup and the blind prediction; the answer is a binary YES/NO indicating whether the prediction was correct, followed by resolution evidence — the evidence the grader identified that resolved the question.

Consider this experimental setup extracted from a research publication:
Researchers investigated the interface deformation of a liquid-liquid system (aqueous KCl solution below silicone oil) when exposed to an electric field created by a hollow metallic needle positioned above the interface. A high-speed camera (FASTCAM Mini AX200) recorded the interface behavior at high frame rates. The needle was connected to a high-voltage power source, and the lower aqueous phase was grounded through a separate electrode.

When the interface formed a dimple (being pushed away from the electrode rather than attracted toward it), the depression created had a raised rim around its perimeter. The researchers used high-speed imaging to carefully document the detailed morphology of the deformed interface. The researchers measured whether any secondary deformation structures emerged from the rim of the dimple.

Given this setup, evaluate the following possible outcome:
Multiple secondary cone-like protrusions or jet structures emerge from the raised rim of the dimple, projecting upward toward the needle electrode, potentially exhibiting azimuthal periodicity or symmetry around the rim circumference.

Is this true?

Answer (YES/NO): YES